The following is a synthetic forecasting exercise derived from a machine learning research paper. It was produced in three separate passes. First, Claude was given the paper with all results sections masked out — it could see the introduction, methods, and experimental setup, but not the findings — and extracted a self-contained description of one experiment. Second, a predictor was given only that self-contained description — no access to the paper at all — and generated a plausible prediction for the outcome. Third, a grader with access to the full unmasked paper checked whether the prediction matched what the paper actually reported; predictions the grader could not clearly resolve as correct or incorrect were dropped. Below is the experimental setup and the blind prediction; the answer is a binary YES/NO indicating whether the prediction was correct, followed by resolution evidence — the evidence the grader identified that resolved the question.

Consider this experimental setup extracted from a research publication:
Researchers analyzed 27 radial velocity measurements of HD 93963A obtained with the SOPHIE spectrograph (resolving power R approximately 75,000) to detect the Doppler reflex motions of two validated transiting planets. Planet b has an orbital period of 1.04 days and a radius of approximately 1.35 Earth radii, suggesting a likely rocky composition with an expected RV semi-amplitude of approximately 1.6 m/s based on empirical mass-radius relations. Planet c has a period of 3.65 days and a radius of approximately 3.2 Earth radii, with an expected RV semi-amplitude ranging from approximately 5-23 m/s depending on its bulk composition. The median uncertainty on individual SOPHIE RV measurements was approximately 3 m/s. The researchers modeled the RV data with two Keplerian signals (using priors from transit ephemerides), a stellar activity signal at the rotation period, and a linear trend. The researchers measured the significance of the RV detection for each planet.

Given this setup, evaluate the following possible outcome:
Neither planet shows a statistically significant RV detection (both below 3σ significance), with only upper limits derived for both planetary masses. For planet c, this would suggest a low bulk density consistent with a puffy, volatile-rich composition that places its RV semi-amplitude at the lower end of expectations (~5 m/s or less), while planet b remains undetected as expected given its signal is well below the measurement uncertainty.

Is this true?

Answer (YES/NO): NO